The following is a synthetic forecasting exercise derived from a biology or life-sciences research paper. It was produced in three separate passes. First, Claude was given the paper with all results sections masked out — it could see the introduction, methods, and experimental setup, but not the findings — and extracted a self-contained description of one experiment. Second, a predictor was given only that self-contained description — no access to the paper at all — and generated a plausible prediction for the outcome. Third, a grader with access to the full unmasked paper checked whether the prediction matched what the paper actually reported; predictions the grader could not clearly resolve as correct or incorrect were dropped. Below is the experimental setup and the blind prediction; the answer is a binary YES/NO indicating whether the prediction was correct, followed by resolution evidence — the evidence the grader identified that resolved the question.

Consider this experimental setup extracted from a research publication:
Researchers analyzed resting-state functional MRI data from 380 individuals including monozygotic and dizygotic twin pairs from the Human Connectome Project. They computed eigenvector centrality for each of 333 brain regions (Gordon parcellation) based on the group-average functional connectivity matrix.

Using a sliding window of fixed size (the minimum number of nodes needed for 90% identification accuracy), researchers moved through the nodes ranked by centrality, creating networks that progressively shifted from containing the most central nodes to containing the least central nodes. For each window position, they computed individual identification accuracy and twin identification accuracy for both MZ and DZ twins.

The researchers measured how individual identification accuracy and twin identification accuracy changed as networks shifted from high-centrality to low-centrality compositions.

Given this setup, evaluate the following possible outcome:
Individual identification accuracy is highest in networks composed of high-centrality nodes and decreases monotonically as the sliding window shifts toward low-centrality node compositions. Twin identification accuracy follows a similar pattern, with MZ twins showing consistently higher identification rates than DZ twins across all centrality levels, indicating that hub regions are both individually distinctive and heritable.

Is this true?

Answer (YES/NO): NO